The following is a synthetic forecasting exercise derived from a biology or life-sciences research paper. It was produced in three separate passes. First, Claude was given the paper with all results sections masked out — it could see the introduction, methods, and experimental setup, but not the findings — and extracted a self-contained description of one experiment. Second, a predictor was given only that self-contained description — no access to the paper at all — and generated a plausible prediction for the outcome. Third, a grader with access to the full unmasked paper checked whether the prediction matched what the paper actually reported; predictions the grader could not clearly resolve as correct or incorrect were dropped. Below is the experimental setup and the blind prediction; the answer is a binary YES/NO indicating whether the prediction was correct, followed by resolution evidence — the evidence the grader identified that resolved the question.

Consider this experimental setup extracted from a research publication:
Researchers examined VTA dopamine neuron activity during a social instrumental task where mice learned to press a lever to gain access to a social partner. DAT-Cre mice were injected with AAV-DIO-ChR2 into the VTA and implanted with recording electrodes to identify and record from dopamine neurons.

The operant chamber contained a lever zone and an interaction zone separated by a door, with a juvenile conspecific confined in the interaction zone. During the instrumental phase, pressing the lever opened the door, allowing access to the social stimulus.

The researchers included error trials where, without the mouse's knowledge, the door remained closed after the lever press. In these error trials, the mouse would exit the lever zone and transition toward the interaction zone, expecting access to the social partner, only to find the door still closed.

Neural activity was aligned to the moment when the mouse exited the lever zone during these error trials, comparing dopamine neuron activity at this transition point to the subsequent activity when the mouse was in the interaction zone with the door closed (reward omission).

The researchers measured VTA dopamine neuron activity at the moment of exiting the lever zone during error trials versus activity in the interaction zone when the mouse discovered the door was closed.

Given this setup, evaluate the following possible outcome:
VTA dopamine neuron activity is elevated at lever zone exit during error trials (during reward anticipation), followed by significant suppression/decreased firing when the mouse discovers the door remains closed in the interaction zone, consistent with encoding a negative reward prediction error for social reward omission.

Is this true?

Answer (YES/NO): YES